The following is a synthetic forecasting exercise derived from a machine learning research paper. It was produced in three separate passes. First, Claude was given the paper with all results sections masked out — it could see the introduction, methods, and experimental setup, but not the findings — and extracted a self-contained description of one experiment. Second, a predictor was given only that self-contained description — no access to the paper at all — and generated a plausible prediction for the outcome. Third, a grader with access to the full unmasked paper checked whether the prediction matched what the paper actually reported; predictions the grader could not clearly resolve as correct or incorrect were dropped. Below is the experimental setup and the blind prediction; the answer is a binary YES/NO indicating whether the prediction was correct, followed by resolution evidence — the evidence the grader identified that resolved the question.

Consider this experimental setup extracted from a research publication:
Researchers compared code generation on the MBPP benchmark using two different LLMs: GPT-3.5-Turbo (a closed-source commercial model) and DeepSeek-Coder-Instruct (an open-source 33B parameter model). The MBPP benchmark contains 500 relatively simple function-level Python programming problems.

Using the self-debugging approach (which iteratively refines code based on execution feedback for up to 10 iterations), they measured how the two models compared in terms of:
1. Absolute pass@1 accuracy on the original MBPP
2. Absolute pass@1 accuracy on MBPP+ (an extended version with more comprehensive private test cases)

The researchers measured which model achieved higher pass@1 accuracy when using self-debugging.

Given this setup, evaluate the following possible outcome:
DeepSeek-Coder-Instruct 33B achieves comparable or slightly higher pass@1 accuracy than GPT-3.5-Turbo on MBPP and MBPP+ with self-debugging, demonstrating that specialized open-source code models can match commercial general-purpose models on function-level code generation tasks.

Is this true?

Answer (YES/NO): NO